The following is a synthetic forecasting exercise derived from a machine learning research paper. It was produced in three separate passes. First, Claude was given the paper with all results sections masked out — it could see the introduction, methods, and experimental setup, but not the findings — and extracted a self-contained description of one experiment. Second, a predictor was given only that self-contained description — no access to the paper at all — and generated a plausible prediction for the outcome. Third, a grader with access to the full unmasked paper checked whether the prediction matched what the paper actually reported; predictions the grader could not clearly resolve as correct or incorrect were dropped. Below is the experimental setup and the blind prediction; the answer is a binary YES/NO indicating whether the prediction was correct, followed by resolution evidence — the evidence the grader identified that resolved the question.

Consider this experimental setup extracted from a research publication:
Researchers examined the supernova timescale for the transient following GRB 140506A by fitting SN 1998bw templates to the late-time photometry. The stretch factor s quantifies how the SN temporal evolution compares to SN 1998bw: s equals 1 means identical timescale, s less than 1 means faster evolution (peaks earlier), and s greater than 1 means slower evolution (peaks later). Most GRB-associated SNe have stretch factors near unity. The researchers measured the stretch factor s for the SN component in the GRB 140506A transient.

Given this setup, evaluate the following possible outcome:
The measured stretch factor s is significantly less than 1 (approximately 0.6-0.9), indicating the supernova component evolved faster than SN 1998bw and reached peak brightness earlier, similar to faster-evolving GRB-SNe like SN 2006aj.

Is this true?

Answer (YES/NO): NO